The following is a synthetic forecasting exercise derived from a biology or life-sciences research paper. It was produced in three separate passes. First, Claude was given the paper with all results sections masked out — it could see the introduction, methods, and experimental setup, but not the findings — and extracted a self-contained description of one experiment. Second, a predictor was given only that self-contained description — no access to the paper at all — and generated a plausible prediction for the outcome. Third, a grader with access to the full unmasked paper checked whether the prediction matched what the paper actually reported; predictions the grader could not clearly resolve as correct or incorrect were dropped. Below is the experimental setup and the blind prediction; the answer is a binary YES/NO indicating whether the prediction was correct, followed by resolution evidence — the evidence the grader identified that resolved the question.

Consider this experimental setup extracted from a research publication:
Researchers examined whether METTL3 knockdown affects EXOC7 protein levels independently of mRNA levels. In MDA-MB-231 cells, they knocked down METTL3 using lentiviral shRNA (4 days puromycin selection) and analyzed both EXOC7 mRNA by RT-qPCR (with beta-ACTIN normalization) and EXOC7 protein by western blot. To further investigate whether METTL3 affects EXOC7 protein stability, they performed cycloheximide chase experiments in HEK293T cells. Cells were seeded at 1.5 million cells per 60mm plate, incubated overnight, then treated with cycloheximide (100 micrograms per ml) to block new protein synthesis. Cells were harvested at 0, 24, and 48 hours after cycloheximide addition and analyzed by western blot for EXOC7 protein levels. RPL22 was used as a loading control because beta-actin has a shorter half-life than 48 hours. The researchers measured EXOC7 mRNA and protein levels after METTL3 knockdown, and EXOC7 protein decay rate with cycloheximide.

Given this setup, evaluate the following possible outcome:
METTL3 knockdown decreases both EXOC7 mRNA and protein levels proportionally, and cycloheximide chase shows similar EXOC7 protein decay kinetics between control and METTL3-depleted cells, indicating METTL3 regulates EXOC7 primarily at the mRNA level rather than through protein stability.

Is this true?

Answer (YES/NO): NO